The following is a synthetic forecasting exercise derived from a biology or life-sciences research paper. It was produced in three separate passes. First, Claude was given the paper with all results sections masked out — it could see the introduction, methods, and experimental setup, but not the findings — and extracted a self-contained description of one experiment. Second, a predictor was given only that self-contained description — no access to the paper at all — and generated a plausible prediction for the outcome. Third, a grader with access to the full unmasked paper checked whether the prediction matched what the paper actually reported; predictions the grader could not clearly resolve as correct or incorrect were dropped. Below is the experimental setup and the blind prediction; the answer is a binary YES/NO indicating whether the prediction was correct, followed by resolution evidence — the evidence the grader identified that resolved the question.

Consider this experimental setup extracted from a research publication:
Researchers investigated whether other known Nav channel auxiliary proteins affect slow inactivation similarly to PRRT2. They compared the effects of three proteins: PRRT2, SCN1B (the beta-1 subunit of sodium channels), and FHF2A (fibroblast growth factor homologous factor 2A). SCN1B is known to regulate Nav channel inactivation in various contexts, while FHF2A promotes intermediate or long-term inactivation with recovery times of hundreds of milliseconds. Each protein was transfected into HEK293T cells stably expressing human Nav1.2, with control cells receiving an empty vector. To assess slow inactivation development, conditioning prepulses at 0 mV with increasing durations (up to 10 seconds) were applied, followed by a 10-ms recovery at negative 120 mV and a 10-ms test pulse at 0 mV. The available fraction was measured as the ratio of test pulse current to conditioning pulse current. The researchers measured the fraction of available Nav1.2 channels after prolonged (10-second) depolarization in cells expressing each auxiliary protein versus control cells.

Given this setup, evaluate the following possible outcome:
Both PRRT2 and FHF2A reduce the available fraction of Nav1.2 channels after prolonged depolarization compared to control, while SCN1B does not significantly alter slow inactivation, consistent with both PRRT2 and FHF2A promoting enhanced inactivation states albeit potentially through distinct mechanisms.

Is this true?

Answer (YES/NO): YES